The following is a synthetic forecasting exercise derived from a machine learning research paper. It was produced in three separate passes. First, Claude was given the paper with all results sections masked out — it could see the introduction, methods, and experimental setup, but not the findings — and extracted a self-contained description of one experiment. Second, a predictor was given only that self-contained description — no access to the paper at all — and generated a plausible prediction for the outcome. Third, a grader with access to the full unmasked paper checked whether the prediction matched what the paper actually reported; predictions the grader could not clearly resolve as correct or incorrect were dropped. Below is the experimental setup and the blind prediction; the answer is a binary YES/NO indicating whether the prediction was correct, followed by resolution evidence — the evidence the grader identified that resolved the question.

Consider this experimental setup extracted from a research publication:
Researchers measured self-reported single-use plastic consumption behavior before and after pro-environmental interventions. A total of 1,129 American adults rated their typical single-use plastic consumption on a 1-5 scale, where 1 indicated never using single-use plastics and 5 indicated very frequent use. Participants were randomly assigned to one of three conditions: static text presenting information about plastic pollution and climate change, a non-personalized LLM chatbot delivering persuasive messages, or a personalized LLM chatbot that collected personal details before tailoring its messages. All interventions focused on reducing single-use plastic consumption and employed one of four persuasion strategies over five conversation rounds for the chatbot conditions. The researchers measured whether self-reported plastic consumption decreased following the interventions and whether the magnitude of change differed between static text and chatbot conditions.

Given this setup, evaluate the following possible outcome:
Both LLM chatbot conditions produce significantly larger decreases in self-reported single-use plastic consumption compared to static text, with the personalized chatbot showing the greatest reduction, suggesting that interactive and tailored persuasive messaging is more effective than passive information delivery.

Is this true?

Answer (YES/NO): NO